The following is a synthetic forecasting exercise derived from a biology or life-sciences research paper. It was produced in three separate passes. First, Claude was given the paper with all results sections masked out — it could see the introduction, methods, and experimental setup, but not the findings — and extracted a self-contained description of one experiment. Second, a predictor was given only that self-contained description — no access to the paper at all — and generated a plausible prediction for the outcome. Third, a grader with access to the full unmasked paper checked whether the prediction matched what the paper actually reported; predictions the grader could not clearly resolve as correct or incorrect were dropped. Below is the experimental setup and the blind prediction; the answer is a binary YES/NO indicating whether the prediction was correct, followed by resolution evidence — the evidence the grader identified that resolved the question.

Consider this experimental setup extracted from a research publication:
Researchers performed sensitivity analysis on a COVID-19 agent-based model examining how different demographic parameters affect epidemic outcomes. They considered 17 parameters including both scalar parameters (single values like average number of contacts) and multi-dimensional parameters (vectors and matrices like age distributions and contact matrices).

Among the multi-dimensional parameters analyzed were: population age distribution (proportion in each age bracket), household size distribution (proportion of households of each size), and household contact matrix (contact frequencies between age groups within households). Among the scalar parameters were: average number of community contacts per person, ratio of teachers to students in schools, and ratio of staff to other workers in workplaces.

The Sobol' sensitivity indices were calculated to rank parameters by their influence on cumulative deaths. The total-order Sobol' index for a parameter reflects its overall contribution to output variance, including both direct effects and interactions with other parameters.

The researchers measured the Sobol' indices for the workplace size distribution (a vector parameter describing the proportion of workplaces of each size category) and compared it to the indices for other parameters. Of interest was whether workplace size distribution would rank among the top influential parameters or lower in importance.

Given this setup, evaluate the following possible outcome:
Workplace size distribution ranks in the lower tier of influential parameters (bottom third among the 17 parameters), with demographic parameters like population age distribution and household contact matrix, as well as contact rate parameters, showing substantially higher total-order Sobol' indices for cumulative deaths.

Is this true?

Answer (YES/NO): NO